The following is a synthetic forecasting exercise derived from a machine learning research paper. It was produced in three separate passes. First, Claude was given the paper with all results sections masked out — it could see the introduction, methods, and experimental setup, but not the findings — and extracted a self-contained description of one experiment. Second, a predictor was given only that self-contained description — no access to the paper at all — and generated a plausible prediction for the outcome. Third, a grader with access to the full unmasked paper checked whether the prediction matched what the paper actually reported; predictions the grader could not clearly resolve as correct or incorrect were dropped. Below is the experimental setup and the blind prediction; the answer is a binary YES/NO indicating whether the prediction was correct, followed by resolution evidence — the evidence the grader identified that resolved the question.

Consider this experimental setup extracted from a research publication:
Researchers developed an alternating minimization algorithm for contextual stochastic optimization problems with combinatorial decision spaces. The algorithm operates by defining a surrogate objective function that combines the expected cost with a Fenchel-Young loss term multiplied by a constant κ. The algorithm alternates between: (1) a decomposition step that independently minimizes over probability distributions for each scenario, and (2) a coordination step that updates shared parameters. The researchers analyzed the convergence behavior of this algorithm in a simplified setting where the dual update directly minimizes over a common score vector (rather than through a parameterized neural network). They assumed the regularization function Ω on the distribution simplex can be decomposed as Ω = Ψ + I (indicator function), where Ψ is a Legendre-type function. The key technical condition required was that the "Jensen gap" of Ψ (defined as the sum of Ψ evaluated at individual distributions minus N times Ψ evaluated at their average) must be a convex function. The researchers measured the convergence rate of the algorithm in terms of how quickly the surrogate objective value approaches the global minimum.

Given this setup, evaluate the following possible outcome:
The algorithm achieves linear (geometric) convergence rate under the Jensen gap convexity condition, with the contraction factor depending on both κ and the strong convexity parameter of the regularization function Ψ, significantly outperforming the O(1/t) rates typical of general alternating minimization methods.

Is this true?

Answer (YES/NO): NO